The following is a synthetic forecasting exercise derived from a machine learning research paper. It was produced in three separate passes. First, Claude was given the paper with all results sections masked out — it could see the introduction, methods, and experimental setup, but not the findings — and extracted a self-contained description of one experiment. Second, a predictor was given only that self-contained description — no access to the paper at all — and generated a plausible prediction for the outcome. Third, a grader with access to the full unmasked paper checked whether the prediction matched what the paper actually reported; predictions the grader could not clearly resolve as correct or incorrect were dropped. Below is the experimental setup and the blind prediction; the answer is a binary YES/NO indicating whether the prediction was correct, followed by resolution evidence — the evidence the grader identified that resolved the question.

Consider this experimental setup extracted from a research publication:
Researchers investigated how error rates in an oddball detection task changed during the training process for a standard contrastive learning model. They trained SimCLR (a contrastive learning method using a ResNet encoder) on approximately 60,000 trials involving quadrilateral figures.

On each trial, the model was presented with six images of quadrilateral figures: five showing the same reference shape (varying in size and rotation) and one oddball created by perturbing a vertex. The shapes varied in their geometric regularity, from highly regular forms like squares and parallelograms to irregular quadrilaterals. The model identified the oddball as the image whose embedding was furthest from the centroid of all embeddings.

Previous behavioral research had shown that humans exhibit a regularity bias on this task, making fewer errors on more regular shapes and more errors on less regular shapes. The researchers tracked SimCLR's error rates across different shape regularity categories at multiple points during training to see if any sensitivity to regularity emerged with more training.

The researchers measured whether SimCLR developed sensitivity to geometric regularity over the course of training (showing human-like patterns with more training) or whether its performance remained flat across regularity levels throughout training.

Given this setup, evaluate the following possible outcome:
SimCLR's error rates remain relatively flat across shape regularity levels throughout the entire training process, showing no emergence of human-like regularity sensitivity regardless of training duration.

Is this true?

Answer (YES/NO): YES